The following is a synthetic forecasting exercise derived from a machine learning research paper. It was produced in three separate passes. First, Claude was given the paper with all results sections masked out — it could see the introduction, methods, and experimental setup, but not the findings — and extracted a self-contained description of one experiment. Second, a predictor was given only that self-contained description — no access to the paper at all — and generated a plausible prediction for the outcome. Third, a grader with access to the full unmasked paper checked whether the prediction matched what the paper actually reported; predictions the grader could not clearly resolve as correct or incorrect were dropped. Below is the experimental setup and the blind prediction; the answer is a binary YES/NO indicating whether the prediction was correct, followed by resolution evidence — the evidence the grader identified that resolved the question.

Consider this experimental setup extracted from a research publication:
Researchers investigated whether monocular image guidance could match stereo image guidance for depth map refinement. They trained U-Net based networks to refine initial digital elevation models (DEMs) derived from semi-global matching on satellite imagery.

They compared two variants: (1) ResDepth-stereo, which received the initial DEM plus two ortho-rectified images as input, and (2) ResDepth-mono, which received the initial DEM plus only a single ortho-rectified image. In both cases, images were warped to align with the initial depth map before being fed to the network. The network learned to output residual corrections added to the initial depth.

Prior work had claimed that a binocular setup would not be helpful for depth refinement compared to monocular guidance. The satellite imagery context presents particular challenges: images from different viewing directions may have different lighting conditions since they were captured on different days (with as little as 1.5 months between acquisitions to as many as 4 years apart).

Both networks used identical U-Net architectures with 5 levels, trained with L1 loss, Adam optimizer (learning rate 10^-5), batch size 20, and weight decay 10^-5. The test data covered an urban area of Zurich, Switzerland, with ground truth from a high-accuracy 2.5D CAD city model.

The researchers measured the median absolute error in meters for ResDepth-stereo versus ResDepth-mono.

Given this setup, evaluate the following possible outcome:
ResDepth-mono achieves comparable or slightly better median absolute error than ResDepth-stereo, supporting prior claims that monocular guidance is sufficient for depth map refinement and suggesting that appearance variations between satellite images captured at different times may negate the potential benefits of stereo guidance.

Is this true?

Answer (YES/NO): NO